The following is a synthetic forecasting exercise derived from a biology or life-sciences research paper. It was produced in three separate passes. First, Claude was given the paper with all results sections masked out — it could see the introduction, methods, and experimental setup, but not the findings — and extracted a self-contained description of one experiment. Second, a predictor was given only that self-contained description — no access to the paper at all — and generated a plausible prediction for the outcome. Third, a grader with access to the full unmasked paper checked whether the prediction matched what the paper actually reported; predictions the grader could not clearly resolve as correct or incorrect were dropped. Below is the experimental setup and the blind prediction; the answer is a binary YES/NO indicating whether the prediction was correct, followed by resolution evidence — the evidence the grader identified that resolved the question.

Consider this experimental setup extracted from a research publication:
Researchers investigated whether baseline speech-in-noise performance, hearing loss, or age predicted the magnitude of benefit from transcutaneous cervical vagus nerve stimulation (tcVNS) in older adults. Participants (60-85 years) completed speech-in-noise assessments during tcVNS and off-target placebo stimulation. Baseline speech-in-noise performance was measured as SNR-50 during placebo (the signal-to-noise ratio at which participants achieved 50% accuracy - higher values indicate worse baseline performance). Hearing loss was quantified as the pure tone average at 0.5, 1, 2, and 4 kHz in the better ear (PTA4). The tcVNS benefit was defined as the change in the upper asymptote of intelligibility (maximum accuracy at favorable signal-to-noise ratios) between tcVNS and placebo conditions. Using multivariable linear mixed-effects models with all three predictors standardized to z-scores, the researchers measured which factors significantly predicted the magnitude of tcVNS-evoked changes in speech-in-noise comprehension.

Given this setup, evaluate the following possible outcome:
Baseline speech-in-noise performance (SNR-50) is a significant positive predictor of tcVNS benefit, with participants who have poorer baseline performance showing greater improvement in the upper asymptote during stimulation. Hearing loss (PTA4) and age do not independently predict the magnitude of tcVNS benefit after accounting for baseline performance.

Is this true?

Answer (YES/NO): YES